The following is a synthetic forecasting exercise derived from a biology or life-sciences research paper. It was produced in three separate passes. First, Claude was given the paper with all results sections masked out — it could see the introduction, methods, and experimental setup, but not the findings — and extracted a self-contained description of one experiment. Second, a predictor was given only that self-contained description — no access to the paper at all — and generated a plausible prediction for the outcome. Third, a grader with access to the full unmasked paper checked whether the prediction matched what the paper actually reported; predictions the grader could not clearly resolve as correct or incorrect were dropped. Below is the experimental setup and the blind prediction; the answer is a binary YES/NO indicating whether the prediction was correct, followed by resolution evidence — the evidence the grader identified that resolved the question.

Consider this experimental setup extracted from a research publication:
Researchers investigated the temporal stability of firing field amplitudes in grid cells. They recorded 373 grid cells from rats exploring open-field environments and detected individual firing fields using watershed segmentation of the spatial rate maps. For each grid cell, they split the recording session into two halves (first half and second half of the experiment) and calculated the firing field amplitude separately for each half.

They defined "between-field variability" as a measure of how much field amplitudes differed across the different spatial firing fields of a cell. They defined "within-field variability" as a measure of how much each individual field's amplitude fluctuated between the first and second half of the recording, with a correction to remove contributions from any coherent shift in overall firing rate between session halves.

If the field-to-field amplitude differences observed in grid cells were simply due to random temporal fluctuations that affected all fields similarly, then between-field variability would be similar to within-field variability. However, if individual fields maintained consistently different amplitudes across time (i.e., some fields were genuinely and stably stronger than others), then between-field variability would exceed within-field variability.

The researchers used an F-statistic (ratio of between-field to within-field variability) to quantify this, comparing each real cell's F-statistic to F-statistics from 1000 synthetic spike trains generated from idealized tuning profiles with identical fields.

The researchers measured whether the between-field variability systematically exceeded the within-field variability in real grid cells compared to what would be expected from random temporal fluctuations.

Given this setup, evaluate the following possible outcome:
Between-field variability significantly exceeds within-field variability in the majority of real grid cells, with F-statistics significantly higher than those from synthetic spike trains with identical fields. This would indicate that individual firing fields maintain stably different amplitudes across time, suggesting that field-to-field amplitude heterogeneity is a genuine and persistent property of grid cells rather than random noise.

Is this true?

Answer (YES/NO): NO